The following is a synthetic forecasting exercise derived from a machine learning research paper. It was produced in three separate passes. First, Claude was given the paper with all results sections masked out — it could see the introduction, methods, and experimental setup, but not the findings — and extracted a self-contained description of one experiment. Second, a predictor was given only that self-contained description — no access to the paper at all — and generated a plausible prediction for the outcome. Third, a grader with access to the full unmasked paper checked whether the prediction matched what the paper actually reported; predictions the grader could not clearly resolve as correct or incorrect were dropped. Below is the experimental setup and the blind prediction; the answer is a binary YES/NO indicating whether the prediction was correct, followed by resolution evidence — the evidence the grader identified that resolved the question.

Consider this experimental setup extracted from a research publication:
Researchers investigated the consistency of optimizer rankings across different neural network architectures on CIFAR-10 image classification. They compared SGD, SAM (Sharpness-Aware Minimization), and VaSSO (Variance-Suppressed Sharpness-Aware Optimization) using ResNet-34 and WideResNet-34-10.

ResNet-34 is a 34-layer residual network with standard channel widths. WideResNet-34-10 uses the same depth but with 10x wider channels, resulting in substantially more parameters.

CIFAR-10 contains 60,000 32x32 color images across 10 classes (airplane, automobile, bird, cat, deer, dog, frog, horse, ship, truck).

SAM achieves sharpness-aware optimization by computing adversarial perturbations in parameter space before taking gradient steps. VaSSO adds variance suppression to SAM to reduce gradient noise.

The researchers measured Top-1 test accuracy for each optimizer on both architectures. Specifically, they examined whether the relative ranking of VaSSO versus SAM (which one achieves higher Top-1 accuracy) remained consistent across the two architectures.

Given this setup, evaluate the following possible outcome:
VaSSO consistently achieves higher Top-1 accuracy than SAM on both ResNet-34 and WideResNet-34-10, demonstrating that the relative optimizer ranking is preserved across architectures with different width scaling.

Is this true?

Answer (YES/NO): YES